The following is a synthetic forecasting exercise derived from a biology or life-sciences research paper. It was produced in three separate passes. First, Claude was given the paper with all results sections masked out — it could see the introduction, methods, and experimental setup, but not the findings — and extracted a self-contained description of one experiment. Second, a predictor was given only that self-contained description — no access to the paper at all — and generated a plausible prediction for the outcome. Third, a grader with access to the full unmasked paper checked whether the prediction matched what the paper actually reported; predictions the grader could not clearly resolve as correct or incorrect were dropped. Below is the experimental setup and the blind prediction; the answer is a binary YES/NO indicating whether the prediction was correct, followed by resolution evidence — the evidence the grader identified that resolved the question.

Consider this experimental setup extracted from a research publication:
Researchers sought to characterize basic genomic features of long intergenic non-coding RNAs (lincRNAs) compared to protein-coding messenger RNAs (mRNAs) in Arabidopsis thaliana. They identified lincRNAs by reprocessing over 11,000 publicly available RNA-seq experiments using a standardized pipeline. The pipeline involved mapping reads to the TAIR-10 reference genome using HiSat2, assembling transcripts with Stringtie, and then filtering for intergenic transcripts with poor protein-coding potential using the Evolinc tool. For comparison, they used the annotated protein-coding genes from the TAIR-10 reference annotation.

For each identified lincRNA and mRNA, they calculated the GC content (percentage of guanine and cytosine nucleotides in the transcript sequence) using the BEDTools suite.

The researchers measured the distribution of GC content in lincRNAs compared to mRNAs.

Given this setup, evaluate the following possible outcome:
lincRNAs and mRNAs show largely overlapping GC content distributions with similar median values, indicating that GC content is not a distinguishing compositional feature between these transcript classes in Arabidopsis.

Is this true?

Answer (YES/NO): NO